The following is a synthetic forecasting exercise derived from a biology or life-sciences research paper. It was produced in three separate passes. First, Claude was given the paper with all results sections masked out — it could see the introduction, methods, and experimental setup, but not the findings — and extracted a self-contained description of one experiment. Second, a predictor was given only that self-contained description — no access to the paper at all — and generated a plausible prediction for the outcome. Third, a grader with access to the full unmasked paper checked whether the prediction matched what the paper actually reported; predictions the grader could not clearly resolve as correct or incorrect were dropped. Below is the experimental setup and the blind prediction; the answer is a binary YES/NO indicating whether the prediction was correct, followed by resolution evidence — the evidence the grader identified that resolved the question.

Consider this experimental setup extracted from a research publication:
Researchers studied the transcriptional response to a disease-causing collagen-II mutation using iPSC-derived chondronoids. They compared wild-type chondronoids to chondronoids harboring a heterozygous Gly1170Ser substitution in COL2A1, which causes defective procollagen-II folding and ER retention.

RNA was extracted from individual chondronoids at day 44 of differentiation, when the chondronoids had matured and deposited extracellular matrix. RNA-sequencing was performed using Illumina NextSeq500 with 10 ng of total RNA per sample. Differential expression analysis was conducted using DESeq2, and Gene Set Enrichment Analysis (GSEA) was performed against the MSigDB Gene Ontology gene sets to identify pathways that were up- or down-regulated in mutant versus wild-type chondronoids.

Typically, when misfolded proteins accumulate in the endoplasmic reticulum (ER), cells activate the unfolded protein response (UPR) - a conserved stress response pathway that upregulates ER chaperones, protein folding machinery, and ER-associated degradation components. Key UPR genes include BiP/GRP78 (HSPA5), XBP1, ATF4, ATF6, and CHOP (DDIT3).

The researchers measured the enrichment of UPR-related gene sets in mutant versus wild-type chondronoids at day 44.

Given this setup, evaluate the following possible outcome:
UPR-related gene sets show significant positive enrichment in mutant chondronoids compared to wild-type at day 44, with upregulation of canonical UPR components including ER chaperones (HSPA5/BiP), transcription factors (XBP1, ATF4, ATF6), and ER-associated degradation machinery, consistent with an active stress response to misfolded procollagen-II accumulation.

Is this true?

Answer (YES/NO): NO